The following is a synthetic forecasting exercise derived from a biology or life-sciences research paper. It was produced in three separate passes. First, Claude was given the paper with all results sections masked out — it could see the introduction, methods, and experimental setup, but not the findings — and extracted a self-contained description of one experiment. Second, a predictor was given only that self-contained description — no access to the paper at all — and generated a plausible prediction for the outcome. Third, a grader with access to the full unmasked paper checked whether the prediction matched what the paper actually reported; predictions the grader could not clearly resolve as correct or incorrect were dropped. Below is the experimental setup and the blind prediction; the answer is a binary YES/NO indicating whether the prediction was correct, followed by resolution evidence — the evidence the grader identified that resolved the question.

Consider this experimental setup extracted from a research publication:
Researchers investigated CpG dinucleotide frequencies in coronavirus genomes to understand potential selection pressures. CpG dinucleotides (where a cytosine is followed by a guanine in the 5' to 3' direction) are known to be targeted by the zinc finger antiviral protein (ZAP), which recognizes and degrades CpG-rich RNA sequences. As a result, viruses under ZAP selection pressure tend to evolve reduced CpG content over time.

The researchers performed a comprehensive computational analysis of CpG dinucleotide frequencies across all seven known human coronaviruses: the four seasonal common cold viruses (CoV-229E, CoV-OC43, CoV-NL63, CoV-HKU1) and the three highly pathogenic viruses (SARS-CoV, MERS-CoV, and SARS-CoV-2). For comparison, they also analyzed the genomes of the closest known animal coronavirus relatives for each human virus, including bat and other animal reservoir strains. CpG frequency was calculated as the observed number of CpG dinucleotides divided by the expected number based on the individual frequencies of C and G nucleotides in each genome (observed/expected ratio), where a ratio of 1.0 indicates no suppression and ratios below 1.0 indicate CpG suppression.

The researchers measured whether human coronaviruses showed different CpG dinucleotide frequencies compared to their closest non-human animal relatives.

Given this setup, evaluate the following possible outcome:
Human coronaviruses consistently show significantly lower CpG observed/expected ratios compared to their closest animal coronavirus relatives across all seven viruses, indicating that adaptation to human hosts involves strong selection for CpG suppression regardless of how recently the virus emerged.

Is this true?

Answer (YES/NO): NO